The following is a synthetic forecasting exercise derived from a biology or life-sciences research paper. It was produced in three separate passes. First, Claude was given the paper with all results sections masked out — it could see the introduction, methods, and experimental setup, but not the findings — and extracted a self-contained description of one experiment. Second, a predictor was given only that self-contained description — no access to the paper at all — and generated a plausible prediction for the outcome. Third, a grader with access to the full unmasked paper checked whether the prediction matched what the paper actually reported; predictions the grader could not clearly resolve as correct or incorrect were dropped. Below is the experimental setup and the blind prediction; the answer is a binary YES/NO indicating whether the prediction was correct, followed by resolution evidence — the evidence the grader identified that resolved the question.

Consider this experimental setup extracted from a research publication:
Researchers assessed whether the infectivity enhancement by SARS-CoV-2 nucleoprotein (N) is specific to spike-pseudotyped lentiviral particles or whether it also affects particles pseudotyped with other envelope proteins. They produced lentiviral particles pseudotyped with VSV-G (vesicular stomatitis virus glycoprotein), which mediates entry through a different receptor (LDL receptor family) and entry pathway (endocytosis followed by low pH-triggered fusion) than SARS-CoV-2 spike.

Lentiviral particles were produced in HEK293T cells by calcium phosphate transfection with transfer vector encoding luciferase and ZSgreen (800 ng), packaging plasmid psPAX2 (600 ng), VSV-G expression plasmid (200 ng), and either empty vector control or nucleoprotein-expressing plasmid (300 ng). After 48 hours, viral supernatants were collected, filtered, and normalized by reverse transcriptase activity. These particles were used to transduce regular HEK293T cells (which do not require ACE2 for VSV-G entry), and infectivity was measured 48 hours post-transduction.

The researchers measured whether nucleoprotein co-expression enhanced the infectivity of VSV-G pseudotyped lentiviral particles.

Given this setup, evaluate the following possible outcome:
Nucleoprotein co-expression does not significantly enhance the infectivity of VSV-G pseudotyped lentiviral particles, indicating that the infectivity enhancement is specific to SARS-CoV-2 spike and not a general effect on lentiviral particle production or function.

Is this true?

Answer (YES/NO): YES